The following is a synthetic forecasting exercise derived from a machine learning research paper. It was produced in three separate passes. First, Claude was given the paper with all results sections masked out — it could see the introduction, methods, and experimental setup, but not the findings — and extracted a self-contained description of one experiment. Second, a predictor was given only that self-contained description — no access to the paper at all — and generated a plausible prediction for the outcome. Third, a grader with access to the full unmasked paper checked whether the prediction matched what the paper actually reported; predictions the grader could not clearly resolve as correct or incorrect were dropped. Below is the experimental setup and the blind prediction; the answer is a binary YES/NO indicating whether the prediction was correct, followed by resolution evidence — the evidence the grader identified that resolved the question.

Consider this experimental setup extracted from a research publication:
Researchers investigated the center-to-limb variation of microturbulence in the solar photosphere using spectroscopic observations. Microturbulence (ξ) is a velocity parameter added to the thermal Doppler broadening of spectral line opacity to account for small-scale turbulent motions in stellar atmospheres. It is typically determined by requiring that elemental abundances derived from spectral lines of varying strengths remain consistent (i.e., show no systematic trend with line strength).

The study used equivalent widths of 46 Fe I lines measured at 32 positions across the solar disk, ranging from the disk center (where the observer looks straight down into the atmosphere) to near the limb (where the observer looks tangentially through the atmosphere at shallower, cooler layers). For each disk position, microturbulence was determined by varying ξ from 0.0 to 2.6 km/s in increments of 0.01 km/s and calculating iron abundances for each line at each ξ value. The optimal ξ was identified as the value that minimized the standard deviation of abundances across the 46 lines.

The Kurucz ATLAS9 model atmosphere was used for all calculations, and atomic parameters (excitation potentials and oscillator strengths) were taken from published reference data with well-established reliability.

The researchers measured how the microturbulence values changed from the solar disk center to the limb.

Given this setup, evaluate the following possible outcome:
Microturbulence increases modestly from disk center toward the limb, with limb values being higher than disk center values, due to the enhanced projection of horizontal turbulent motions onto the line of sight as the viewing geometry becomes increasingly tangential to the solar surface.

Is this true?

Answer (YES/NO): NO